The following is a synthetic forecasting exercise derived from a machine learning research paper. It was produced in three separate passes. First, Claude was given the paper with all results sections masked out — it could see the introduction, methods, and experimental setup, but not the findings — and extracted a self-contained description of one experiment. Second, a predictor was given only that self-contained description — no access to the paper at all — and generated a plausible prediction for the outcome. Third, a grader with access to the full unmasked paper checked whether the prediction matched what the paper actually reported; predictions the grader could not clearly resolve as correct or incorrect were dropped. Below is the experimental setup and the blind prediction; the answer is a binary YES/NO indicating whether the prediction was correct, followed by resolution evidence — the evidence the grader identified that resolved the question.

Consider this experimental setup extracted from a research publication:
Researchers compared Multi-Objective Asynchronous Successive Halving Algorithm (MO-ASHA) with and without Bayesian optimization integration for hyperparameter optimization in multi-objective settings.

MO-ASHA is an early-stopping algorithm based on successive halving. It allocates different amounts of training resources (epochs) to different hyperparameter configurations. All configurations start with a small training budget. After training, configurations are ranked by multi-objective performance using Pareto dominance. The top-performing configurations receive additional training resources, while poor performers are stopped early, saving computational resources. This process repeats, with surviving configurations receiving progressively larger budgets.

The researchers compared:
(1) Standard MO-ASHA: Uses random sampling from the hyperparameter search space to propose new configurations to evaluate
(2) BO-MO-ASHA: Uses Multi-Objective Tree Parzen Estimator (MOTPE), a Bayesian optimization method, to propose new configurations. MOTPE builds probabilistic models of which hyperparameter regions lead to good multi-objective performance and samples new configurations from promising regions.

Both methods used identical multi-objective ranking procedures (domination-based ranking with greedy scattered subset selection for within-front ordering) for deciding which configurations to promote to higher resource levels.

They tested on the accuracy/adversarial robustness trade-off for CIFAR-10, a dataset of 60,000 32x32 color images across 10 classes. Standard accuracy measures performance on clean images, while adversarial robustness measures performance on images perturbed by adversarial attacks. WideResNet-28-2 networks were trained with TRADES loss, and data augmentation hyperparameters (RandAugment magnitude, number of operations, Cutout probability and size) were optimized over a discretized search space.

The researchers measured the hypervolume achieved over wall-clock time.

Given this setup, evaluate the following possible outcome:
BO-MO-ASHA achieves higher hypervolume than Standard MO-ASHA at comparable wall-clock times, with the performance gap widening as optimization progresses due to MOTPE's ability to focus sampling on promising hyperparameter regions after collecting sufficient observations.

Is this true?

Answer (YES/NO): NO